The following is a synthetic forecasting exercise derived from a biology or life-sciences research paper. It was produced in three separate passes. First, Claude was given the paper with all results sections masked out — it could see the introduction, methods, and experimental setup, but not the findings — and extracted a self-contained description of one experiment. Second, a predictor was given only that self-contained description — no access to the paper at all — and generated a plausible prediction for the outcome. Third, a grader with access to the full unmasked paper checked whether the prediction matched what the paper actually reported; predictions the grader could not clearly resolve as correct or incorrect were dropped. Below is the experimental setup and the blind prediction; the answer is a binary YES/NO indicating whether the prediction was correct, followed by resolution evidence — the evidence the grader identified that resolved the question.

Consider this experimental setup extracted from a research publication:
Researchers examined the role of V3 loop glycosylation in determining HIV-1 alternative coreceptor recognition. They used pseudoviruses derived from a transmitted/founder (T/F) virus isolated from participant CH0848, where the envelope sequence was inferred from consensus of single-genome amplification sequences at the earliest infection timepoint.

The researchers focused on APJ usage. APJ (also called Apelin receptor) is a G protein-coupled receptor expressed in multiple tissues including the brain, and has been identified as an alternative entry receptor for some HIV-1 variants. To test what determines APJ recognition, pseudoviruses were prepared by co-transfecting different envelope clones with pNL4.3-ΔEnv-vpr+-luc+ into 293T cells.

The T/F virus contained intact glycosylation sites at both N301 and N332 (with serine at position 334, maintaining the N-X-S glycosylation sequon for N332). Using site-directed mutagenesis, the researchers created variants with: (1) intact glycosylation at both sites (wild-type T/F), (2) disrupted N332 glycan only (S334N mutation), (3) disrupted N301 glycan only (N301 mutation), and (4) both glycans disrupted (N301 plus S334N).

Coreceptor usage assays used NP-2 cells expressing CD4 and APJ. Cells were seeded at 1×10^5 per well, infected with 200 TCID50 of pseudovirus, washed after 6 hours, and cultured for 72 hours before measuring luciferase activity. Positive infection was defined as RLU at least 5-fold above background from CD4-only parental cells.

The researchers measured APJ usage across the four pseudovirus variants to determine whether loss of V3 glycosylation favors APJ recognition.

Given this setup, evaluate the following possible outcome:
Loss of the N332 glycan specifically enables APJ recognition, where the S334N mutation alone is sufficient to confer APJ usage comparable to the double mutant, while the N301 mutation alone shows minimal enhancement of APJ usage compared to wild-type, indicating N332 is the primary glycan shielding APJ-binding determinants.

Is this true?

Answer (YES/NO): NO